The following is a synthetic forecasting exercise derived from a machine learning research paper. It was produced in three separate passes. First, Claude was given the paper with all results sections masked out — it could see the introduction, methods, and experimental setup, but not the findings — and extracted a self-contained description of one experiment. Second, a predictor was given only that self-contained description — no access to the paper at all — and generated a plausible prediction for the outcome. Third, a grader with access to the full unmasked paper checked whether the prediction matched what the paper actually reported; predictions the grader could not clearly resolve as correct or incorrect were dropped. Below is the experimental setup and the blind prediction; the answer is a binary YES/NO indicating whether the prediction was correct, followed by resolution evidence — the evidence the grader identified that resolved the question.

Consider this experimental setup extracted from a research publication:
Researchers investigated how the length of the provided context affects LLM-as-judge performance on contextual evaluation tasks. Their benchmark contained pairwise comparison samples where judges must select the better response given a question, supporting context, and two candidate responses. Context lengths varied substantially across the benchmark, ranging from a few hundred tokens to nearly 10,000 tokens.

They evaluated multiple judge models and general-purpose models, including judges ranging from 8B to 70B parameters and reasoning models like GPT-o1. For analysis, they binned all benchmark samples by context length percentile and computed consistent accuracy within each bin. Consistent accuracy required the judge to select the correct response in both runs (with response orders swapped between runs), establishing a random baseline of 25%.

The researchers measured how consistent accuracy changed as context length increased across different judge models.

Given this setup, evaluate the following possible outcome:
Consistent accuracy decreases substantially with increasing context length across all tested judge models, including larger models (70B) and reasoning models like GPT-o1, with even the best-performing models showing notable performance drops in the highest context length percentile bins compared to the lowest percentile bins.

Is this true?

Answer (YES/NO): NO